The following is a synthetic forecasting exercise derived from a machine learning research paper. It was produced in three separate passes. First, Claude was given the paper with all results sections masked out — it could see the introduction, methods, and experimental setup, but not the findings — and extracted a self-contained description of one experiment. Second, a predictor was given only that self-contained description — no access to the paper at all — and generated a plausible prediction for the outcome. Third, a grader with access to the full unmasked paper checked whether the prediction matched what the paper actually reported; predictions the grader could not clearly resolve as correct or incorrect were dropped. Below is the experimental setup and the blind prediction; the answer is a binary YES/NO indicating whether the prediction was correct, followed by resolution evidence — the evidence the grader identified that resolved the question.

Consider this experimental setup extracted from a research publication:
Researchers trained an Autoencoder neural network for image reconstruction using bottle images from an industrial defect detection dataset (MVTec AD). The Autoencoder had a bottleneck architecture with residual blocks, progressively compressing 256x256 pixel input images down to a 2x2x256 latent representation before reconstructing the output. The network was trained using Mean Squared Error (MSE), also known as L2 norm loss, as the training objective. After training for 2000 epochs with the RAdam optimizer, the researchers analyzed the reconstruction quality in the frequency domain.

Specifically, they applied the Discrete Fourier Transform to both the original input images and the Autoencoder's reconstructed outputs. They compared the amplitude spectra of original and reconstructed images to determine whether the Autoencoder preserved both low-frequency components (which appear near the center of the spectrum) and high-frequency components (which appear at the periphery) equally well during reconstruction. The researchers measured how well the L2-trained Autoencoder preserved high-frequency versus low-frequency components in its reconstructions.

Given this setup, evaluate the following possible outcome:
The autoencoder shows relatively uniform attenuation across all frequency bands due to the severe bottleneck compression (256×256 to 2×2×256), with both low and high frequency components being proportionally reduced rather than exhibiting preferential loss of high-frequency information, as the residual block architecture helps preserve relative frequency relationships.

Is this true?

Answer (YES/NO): NO